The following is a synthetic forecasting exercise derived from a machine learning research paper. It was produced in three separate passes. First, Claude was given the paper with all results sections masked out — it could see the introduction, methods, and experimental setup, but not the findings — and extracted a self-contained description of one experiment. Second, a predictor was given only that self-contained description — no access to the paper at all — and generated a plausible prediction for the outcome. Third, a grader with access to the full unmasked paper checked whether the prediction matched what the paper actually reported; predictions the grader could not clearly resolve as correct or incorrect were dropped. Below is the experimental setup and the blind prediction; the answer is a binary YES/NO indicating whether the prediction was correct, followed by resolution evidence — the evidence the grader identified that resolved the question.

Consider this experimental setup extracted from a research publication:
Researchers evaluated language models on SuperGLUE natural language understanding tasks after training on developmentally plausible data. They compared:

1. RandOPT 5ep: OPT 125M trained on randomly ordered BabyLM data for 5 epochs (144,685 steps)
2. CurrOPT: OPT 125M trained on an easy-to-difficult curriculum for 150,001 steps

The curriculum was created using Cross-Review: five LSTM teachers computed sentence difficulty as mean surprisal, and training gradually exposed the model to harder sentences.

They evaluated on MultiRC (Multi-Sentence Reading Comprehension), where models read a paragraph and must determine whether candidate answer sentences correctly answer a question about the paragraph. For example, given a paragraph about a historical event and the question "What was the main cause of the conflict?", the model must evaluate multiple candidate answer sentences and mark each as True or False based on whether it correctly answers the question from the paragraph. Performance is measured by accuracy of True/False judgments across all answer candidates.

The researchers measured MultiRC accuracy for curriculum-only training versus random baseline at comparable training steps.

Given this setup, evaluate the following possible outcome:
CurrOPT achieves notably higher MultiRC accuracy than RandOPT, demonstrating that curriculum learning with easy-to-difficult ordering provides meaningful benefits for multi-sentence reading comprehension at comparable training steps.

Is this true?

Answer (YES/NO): NO